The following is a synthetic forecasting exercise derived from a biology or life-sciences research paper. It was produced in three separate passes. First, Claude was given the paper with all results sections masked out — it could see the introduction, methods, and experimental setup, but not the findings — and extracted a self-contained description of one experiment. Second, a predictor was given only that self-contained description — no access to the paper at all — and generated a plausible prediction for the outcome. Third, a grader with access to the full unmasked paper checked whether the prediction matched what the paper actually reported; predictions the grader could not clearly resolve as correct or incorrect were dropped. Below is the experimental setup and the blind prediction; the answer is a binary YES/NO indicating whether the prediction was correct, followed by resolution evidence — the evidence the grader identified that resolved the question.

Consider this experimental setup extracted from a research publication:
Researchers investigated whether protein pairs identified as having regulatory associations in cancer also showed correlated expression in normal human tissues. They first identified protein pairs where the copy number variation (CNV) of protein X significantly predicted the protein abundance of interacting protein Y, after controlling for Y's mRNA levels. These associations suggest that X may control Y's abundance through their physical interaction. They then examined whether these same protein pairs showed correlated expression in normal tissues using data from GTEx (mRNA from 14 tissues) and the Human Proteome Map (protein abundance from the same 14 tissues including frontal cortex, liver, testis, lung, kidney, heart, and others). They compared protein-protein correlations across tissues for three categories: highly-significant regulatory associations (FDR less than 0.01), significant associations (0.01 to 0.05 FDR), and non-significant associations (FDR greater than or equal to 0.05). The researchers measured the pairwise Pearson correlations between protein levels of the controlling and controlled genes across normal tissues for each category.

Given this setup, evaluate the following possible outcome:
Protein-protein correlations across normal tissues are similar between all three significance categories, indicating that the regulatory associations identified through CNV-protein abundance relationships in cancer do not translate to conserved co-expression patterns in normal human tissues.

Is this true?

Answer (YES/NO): NO